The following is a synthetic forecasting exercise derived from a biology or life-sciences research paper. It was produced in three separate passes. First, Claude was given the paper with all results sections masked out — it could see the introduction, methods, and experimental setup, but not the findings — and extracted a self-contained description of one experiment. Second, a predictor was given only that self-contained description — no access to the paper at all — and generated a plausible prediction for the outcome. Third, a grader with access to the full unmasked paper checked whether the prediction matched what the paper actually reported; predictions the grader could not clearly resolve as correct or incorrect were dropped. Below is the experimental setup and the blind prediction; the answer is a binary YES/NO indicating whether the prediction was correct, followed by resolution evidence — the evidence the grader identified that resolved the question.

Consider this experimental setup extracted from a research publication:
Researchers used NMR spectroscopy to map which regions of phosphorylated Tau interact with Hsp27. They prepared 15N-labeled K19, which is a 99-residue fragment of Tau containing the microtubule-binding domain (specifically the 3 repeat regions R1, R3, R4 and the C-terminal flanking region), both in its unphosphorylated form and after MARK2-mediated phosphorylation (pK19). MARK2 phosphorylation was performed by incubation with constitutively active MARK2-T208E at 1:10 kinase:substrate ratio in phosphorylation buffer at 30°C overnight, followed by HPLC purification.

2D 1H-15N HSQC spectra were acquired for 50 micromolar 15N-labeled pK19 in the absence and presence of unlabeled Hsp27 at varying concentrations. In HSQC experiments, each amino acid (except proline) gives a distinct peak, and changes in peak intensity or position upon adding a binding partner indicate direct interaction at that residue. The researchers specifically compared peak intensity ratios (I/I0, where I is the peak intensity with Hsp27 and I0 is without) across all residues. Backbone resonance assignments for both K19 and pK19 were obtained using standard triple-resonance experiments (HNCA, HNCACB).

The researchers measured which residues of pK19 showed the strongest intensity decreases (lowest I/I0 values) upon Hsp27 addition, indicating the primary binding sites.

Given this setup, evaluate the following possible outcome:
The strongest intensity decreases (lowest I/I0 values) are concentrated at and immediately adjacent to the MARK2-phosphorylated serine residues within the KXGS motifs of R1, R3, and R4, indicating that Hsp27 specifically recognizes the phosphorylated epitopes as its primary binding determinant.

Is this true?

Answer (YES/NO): NO